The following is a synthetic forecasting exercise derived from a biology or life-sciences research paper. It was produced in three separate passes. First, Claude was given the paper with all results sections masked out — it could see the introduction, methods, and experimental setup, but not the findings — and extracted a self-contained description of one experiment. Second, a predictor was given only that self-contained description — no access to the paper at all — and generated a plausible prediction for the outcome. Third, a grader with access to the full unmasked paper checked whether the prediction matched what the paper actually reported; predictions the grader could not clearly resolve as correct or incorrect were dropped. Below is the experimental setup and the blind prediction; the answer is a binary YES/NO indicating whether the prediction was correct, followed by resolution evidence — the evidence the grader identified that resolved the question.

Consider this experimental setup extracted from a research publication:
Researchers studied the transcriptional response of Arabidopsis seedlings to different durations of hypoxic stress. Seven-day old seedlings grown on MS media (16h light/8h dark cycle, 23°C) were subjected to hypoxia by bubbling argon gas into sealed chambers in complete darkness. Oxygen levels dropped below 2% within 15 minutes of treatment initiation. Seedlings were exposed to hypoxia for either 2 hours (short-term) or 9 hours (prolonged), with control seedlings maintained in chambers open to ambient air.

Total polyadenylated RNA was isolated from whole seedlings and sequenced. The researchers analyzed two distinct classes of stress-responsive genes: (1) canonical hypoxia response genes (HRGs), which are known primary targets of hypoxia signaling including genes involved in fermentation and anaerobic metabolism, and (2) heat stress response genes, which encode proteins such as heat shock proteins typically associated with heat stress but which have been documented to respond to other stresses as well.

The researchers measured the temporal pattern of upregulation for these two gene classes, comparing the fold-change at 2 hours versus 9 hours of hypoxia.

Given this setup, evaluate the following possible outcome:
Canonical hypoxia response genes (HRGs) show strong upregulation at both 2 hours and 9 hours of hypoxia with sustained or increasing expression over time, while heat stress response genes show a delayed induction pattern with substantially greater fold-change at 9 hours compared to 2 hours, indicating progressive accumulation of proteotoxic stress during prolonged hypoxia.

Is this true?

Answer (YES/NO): YES